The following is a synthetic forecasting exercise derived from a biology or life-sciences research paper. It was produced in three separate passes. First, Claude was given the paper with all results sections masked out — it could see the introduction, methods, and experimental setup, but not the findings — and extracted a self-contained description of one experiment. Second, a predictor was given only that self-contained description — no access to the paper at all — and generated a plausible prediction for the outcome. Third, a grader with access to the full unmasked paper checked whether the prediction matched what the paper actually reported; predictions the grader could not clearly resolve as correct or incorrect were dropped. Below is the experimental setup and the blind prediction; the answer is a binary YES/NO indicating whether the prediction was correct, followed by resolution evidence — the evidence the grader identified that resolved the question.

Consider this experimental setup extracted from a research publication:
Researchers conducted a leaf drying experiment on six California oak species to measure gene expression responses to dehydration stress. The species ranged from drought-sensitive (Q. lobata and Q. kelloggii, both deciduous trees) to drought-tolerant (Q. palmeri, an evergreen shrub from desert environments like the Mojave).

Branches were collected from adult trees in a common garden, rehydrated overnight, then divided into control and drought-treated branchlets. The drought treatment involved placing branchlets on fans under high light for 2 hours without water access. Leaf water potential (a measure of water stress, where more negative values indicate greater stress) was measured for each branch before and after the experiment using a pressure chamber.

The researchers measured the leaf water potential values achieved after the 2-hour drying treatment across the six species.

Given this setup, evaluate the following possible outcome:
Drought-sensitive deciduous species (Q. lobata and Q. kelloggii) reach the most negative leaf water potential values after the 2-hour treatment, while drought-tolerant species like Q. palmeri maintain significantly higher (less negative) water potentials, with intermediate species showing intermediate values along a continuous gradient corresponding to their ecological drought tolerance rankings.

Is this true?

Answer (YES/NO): NO